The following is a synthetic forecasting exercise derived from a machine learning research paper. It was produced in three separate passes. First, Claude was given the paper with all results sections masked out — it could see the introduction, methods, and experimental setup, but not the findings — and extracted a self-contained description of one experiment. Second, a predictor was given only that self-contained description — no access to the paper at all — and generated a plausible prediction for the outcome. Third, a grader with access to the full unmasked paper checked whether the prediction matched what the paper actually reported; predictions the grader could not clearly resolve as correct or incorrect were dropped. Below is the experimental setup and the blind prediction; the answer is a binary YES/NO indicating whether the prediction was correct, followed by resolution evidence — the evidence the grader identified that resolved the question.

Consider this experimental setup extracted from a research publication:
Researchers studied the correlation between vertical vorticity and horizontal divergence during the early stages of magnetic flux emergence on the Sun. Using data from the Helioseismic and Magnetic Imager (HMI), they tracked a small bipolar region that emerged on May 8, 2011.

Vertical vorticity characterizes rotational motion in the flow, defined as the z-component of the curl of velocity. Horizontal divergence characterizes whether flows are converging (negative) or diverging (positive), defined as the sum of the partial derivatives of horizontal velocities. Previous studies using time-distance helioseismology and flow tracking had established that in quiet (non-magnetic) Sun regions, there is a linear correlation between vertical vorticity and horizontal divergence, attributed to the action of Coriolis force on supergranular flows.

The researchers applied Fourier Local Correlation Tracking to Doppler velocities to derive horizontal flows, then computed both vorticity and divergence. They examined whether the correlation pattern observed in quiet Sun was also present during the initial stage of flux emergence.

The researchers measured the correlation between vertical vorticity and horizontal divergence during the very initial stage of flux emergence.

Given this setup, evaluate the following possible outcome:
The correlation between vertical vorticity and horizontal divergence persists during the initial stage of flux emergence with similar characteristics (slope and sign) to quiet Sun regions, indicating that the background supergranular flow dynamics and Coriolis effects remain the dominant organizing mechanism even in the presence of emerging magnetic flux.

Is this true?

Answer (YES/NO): YES